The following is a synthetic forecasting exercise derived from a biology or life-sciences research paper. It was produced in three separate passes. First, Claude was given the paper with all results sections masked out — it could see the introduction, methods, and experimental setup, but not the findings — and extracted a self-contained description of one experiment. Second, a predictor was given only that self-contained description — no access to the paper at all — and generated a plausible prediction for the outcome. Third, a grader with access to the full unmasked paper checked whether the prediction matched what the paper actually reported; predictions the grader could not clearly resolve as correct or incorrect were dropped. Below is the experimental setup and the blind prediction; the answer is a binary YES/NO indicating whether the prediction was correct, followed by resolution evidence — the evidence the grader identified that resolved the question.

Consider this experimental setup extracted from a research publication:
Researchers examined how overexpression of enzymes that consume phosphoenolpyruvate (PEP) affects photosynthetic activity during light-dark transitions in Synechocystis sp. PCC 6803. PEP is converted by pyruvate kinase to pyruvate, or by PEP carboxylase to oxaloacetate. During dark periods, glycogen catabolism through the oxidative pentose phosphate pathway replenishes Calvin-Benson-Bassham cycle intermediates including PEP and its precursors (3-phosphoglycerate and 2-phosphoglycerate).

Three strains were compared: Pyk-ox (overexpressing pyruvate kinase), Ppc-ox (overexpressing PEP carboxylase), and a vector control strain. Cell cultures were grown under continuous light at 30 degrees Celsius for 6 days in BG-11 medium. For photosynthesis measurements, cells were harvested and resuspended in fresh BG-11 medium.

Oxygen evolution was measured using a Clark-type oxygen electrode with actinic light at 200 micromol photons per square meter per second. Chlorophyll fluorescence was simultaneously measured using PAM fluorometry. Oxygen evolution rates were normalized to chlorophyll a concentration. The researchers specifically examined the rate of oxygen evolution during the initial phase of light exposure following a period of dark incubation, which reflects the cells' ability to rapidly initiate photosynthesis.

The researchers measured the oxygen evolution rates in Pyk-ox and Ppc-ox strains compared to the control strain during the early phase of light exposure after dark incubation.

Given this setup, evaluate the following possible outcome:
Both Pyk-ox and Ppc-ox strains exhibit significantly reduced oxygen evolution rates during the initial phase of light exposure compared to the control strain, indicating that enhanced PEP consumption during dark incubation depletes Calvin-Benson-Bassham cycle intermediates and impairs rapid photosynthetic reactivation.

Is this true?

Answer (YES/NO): YES